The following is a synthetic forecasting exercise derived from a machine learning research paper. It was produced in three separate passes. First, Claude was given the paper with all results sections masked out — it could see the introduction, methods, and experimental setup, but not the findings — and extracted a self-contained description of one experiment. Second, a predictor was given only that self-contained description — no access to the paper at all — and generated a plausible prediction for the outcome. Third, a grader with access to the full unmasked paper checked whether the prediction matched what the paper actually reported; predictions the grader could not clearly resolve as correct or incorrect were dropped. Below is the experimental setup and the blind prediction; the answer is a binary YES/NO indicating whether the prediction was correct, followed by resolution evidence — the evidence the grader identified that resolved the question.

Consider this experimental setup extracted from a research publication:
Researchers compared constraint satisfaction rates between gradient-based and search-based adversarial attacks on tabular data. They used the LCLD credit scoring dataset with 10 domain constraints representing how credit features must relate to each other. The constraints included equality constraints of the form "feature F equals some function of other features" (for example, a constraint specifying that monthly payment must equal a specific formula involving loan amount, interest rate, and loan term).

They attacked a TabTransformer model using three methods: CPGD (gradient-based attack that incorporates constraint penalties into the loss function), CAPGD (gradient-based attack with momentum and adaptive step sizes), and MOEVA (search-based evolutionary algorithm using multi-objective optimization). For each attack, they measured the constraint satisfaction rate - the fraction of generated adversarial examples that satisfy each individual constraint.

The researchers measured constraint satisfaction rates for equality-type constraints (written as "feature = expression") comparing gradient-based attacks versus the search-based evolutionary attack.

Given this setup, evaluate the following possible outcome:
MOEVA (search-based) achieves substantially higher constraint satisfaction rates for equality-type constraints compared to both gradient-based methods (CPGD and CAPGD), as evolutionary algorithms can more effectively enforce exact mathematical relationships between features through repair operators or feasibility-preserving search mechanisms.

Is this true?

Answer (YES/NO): NO